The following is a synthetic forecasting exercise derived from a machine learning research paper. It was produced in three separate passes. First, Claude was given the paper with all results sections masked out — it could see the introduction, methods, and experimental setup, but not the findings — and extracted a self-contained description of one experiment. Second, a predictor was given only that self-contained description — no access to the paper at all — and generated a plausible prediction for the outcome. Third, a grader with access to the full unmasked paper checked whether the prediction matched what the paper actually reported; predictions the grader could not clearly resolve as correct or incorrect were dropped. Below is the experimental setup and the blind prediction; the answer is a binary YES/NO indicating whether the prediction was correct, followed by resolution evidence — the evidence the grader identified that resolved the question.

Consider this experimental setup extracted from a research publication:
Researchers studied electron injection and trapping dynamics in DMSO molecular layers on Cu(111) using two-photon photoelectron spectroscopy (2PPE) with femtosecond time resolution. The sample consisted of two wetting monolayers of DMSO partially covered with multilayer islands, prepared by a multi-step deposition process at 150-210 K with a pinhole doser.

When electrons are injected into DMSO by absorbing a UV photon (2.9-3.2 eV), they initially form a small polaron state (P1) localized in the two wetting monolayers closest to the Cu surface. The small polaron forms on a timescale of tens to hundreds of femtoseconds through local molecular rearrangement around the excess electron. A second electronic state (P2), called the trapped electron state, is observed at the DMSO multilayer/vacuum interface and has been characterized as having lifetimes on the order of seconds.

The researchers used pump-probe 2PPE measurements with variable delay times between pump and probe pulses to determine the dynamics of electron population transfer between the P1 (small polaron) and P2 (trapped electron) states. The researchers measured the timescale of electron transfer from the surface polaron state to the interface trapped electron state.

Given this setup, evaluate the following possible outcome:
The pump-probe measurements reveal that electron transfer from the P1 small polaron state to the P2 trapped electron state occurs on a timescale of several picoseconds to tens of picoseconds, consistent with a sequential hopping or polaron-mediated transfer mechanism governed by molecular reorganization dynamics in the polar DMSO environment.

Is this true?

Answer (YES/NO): NO